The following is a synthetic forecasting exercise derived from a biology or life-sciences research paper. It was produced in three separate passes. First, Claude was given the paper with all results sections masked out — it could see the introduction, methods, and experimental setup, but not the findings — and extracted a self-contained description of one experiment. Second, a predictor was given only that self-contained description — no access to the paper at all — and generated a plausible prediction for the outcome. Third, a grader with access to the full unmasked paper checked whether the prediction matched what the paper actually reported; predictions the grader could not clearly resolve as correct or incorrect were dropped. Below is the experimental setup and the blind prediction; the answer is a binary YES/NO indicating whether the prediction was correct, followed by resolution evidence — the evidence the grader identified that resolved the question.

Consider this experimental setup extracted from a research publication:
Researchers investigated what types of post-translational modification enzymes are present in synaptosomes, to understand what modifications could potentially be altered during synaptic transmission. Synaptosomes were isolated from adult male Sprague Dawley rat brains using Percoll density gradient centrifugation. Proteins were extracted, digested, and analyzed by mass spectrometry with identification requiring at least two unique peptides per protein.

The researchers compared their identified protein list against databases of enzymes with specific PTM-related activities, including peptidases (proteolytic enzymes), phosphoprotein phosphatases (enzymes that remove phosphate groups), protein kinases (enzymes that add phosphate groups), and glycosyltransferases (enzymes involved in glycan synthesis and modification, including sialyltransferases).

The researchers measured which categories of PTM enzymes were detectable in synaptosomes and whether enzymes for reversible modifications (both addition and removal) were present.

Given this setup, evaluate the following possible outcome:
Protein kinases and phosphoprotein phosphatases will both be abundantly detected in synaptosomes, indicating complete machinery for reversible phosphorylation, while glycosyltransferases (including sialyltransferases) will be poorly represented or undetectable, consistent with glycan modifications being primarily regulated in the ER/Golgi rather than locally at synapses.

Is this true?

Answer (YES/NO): NO